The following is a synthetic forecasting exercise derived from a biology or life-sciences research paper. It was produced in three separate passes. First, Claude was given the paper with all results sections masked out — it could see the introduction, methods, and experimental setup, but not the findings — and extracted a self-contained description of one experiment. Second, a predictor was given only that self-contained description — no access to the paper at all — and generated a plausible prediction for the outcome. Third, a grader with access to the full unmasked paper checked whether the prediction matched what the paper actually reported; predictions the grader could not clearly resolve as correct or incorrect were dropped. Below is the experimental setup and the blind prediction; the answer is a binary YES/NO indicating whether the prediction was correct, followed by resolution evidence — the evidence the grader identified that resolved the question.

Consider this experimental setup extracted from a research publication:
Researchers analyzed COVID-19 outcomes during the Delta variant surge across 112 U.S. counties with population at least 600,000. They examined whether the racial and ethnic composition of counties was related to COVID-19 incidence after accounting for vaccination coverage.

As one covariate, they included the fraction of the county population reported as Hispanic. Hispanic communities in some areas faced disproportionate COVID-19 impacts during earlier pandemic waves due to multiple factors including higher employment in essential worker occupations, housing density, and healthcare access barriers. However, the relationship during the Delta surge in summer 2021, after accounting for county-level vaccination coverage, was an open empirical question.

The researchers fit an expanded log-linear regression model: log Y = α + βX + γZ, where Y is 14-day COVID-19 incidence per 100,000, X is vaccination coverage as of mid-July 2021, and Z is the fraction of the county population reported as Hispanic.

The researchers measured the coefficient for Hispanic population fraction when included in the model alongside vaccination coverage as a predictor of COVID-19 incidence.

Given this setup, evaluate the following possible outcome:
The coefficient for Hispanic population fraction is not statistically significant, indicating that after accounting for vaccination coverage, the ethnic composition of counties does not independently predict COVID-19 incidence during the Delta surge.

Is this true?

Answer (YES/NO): NO